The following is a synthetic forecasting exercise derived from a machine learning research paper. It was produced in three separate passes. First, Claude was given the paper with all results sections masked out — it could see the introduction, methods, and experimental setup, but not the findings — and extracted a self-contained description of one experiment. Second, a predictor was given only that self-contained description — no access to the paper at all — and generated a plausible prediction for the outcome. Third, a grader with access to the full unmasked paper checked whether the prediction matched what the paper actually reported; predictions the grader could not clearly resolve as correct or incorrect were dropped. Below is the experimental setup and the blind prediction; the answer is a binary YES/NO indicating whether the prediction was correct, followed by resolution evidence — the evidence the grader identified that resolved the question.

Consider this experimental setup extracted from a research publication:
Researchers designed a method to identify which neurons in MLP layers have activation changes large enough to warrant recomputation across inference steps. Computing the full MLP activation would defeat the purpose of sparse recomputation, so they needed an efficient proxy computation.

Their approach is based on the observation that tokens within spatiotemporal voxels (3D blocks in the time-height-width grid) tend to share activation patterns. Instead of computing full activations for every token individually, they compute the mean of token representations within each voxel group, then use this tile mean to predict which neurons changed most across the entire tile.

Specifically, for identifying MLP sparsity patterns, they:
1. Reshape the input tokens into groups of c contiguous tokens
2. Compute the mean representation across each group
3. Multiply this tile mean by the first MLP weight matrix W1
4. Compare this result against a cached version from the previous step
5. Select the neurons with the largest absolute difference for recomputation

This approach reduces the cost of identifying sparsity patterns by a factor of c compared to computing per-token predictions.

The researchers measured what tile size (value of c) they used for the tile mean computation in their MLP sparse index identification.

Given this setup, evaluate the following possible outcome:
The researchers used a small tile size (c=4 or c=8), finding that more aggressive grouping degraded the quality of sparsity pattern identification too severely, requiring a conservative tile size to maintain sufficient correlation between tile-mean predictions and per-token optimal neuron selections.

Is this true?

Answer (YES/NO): NO